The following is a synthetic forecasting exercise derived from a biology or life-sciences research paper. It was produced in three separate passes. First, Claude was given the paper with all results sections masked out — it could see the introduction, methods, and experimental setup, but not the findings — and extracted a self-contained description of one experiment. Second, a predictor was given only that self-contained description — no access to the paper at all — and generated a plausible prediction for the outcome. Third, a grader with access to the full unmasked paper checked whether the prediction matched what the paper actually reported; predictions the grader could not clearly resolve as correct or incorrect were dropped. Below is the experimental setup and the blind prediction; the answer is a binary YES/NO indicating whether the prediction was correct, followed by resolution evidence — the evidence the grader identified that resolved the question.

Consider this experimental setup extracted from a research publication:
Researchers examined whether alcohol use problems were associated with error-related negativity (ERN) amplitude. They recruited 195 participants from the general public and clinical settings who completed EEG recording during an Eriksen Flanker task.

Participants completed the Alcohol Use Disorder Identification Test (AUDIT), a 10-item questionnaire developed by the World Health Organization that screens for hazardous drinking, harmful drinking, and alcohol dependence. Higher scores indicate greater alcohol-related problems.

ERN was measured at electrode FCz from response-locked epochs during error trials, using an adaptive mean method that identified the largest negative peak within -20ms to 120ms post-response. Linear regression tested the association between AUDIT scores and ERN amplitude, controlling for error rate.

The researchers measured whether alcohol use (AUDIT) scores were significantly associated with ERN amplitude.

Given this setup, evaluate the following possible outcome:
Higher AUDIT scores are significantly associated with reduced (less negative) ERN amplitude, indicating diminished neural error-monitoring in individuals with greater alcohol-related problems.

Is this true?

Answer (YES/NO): NO